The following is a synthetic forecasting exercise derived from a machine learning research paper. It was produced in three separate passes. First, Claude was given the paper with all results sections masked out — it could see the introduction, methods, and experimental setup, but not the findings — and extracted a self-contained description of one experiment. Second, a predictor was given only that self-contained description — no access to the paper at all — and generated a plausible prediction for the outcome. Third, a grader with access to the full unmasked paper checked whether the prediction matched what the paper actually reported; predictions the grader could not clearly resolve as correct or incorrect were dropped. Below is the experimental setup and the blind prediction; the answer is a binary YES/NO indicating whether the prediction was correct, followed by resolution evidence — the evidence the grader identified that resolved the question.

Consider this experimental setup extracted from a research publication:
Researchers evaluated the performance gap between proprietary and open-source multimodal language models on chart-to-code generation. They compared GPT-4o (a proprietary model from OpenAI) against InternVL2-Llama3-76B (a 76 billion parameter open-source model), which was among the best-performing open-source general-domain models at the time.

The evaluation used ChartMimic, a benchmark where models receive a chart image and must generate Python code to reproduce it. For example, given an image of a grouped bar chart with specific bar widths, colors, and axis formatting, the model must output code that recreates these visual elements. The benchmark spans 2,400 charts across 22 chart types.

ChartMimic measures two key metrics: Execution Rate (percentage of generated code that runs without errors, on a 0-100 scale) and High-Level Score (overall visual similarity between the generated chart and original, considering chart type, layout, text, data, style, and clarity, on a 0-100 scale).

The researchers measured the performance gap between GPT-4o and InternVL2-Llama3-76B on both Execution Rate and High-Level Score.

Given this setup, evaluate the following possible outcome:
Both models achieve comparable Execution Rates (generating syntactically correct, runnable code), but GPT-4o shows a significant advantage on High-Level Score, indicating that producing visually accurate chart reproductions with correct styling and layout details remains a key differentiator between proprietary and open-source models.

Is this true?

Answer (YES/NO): NO